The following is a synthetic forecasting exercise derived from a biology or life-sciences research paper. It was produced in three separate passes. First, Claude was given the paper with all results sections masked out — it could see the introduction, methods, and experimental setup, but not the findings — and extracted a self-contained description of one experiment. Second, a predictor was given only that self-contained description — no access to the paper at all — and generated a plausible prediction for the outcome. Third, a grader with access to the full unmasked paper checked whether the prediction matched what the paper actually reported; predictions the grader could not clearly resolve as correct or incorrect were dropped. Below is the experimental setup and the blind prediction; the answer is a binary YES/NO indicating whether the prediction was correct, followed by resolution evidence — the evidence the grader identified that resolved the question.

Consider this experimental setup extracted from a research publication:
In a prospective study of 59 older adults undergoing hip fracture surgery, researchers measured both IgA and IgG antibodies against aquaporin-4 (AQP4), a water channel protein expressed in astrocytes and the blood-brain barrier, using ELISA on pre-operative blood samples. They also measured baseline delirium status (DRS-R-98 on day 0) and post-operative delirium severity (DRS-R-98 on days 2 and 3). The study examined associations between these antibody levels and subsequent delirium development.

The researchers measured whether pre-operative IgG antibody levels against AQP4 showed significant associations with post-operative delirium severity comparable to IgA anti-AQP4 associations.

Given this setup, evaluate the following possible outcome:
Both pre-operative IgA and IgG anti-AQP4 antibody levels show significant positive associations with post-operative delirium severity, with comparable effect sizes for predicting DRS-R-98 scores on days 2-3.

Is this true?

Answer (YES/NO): NO